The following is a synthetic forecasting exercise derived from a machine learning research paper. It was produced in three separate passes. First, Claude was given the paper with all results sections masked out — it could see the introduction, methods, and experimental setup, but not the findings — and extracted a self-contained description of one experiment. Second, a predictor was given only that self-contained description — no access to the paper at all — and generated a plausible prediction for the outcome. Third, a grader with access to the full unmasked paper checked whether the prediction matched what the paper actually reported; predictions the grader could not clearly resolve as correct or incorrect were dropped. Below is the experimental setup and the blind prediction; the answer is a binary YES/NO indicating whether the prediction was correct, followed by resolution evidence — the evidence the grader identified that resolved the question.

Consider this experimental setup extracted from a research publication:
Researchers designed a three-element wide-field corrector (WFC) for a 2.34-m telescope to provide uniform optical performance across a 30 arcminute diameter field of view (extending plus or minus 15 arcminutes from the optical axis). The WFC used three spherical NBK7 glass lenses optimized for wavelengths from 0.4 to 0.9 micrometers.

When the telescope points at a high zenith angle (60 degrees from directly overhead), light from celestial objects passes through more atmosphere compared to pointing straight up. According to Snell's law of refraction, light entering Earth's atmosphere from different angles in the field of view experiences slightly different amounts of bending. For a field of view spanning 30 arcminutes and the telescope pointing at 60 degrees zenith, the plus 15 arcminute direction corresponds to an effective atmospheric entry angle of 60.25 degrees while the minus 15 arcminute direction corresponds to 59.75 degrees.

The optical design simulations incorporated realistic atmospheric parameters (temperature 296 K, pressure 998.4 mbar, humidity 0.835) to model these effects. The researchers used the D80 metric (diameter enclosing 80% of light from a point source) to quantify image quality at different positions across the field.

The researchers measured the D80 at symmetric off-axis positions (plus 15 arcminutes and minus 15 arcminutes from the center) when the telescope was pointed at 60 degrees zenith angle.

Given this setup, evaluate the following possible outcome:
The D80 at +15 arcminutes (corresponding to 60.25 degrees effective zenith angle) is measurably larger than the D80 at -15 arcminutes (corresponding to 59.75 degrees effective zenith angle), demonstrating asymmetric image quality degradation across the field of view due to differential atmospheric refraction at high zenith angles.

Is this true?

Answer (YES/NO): YES